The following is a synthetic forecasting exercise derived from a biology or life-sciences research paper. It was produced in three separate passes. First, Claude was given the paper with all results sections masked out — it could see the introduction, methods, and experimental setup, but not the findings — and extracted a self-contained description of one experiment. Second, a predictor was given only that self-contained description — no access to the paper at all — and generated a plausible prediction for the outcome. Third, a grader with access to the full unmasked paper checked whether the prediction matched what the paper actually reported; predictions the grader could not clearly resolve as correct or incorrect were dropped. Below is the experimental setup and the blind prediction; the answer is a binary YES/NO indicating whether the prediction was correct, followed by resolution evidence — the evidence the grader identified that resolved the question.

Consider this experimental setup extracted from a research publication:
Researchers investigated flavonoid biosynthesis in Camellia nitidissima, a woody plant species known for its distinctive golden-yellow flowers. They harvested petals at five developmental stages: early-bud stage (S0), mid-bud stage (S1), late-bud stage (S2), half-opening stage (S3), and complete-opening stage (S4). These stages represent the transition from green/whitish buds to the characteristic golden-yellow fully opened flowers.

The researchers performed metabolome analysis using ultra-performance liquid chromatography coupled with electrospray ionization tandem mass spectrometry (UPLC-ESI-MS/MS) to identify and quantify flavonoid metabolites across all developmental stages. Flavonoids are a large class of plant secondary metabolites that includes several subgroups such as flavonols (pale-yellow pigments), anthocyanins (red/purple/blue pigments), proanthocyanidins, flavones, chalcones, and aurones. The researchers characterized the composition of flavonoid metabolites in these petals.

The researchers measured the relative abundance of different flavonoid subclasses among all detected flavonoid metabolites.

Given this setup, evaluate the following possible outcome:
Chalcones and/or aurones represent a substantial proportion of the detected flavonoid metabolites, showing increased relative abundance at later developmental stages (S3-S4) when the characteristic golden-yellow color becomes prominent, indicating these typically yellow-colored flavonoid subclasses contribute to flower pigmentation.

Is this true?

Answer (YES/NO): NO